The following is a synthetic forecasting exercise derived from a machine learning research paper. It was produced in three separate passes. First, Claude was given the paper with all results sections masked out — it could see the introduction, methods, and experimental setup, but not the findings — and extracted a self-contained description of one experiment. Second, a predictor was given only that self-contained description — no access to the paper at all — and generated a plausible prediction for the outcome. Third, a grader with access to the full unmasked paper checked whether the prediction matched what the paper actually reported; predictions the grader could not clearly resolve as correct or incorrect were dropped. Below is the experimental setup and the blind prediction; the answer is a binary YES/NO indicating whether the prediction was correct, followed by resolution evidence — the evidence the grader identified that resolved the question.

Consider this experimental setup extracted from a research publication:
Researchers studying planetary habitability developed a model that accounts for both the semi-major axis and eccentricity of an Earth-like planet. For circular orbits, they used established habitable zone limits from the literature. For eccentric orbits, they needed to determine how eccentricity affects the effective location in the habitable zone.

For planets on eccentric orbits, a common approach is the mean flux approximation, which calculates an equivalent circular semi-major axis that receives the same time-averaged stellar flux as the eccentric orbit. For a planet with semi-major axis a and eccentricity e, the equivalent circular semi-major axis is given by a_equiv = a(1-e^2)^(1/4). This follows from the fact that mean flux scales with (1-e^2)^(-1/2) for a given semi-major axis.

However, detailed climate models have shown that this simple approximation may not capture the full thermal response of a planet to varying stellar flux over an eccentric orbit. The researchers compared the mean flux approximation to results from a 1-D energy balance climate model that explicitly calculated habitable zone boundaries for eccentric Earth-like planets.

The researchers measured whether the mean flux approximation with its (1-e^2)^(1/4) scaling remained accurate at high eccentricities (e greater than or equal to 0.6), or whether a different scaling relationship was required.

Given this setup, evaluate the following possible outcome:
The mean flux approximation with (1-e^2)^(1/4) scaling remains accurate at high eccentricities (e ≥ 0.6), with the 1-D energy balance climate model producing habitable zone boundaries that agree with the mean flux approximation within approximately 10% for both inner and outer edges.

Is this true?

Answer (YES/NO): NO